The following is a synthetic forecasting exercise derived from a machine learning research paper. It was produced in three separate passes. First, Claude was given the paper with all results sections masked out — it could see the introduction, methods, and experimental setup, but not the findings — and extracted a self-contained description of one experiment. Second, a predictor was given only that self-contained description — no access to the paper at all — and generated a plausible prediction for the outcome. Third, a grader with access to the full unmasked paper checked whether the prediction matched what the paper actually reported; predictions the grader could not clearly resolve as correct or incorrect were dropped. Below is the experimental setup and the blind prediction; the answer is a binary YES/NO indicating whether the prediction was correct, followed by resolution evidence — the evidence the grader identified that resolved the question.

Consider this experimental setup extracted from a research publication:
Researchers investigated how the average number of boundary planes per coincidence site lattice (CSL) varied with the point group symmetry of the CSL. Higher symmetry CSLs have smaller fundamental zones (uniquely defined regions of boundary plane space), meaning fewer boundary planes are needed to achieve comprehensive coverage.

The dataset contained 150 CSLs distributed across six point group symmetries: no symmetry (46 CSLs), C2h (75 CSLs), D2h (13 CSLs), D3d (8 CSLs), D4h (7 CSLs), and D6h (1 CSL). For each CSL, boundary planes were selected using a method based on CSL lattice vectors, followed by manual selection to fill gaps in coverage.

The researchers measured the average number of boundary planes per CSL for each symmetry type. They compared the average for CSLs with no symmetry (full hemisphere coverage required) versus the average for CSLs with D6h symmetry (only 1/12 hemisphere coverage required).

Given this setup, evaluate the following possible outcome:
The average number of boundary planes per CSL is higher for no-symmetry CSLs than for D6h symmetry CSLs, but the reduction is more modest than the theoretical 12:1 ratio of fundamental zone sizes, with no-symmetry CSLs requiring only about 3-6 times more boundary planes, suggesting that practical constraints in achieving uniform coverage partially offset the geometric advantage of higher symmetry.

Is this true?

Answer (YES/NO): YES